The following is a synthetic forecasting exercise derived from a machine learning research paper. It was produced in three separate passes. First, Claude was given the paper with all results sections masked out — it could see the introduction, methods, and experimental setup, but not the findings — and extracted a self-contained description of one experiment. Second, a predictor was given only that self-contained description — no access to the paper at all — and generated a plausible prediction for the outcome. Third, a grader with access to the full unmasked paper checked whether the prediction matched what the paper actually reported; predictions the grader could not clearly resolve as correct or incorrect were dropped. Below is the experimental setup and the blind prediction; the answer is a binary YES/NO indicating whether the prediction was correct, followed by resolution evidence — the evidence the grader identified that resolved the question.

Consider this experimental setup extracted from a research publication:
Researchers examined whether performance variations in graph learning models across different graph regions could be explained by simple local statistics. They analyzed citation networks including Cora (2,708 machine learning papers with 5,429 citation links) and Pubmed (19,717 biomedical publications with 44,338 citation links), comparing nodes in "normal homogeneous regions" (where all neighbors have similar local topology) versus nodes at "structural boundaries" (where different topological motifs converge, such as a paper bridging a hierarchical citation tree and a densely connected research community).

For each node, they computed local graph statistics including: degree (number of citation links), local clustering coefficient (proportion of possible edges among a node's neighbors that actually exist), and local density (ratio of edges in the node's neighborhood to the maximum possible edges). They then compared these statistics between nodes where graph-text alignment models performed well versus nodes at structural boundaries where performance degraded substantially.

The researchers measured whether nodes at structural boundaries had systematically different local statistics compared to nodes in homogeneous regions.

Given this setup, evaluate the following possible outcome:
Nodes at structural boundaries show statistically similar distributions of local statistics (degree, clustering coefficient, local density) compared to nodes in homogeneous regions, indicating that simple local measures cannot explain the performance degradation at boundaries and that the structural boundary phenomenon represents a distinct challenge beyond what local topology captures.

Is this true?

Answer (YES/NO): YES